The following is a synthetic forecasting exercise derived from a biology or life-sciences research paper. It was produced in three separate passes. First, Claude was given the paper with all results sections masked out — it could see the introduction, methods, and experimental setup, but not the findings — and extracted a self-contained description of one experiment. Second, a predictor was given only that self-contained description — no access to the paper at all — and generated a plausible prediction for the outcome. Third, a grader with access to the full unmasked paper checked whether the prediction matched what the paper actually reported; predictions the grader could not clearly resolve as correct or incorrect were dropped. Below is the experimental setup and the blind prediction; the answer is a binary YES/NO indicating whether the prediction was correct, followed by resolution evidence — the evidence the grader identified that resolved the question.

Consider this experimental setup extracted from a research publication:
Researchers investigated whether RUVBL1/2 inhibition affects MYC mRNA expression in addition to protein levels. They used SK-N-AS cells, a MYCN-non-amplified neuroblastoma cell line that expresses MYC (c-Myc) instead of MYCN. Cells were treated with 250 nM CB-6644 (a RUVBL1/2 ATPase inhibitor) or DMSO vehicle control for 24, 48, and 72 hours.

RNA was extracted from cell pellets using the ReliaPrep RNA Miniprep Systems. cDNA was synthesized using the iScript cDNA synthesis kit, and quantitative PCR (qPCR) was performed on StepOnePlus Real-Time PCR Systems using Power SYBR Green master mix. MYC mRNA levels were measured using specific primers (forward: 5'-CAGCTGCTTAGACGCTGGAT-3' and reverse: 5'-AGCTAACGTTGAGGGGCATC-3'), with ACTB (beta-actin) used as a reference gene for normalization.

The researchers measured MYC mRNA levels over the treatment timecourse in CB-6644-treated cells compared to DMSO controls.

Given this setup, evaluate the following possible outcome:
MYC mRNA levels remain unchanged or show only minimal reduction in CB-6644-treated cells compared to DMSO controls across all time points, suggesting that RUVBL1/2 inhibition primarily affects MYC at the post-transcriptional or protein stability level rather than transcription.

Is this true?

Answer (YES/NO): NO